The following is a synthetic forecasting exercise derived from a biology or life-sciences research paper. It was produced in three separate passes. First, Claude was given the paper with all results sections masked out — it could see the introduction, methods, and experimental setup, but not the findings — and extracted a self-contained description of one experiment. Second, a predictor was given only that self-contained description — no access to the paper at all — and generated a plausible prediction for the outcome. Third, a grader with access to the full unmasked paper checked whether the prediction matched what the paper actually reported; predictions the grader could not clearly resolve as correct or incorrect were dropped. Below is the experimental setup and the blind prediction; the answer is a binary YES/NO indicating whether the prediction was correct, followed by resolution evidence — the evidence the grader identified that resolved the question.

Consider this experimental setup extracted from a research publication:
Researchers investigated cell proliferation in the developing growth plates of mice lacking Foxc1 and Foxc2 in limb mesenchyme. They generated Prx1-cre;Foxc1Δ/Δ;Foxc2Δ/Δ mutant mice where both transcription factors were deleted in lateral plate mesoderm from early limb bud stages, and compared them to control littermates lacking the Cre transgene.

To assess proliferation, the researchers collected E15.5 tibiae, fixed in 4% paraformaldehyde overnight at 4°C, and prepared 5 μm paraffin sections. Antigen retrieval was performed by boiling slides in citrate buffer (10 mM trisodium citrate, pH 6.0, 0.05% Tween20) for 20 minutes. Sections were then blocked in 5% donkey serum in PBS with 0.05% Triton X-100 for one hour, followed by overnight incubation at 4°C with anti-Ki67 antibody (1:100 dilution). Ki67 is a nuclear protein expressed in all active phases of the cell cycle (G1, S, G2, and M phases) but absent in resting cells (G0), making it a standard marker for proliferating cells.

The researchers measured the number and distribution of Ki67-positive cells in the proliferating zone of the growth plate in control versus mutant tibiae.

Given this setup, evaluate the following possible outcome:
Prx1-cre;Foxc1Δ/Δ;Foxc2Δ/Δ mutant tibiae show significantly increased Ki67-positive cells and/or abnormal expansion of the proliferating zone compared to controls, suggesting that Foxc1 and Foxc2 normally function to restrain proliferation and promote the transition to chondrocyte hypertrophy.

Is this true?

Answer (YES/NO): NO